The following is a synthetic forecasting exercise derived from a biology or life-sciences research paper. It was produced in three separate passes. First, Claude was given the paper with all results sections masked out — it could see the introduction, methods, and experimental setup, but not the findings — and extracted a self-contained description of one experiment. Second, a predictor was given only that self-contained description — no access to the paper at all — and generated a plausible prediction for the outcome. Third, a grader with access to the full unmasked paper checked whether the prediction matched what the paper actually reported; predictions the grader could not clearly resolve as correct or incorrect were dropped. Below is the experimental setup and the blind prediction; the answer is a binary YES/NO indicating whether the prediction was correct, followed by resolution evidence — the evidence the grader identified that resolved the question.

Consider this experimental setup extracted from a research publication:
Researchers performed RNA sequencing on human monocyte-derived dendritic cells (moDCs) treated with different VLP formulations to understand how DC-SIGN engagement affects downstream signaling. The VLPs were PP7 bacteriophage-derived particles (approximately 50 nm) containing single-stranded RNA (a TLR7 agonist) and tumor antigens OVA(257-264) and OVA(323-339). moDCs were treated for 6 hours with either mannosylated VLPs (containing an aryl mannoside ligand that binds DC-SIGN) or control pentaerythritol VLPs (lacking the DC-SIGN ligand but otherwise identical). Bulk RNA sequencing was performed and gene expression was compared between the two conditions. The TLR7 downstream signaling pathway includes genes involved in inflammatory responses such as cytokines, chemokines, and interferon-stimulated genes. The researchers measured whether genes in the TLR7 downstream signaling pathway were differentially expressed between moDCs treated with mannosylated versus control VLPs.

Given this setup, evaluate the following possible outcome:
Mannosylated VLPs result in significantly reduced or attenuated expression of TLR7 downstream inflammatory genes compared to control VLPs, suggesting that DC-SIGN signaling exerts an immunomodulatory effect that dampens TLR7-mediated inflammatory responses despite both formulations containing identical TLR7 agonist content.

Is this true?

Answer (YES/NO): NO